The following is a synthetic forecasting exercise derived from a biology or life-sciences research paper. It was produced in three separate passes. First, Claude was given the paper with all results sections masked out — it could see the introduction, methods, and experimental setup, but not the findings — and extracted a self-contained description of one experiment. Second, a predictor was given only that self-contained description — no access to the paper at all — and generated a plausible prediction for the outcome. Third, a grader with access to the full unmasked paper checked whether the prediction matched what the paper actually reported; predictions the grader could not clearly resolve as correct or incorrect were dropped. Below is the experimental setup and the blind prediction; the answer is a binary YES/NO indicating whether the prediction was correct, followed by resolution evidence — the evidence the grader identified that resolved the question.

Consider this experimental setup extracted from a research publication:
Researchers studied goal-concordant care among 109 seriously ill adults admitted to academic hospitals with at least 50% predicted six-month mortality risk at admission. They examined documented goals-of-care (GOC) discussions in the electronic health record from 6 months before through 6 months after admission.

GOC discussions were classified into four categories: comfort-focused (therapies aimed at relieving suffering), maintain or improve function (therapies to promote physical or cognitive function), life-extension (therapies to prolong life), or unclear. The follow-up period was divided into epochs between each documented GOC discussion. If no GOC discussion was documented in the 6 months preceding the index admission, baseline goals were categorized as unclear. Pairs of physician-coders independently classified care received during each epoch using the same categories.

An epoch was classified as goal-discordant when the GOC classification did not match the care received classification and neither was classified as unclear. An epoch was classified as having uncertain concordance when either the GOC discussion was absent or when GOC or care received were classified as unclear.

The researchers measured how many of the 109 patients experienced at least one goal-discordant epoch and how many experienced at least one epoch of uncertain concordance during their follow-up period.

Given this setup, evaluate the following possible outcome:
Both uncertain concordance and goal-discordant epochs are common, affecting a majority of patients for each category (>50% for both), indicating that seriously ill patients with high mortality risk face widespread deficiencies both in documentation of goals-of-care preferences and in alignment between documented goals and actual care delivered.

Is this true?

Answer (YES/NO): NO